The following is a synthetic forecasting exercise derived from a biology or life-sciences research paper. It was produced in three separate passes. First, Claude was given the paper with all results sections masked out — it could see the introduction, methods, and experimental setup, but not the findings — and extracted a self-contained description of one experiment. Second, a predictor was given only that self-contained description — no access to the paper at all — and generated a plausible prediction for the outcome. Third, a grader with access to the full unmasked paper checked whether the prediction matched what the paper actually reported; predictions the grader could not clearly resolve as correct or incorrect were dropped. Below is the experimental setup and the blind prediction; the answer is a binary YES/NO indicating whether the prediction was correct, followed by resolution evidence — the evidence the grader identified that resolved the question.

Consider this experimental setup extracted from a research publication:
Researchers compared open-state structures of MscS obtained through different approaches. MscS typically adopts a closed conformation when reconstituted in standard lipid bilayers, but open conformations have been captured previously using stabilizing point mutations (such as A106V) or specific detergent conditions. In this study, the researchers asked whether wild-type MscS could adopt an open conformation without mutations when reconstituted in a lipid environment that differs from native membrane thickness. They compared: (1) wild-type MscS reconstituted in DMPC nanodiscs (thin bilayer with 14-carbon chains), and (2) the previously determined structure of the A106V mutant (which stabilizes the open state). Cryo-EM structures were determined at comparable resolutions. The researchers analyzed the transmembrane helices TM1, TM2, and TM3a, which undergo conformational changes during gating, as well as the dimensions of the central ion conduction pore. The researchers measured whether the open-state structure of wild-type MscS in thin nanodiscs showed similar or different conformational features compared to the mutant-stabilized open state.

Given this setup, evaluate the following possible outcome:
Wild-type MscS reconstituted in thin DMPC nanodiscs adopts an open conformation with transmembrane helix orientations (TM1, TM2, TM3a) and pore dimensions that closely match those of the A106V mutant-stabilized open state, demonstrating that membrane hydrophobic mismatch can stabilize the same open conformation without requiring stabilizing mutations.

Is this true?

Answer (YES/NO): NO